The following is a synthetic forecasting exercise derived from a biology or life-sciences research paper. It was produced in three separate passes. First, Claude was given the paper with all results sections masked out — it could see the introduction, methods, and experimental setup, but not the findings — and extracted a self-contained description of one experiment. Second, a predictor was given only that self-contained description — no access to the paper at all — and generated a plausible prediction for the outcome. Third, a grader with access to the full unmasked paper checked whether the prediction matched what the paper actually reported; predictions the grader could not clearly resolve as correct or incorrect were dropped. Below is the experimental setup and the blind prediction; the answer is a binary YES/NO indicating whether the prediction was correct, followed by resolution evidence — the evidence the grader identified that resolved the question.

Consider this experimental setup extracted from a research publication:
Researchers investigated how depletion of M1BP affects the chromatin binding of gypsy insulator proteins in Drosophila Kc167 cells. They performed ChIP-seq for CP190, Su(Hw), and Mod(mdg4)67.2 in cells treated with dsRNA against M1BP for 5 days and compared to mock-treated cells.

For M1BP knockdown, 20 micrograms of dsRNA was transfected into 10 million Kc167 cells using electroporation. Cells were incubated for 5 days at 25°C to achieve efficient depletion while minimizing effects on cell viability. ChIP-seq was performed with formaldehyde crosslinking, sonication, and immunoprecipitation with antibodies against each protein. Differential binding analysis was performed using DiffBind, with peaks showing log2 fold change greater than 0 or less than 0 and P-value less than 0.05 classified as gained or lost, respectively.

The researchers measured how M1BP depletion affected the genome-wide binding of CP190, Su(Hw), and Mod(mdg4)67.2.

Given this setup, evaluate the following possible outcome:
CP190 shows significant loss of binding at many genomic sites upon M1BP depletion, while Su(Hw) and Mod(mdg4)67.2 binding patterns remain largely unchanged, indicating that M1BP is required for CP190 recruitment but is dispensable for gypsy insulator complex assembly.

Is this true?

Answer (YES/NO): NO